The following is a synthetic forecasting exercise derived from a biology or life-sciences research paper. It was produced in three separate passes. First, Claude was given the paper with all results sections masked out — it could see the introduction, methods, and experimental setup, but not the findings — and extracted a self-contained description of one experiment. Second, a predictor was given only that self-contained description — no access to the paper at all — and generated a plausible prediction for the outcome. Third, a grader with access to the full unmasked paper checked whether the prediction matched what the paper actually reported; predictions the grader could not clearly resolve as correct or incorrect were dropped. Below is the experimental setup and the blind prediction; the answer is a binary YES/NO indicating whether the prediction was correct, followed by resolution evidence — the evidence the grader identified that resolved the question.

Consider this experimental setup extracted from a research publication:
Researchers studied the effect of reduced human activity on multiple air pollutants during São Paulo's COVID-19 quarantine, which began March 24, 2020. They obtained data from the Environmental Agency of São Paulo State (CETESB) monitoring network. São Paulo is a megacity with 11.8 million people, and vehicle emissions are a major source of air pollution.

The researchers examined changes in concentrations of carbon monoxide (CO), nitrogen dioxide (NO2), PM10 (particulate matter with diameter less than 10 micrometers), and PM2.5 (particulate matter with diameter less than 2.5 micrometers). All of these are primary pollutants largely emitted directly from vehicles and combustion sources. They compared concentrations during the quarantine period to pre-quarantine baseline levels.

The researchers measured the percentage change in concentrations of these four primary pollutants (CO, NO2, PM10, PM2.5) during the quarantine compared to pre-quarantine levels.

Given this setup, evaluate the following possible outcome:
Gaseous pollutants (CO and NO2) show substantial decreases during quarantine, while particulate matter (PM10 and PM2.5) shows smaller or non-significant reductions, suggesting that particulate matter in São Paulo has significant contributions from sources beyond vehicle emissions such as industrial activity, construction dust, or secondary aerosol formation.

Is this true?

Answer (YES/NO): YES